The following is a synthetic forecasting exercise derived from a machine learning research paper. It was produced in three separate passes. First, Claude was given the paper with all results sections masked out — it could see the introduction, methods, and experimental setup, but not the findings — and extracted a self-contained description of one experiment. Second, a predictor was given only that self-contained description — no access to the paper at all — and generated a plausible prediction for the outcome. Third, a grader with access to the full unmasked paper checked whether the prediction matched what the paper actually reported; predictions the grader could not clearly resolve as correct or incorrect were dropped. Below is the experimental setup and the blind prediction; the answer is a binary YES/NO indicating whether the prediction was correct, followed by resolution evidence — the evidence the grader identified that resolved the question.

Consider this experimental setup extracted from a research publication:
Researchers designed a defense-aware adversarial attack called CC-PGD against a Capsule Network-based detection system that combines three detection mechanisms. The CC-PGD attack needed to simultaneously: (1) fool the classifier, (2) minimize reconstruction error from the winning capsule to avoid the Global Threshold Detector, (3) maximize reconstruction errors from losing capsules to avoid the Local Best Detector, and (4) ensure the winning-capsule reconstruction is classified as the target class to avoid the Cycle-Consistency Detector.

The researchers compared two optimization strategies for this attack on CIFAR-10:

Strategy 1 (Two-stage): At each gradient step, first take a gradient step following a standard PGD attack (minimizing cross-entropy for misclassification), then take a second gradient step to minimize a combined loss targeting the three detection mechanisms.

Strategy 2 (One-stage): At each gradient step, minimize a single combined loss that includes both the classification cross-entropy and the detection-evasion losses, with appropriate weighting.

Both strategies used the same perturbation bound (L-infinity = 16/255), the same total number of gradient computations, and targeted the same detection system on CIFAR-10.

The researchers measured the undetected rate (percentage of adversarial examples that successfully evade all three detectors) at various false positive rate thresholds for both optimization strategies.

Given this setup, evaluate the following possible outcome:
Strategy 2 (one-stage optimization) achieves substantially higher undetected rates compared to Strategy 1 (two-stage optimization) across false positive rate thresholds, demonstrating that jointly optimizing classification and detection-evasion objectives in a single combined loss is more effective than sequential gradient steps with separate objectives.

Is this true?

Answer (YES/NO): NO